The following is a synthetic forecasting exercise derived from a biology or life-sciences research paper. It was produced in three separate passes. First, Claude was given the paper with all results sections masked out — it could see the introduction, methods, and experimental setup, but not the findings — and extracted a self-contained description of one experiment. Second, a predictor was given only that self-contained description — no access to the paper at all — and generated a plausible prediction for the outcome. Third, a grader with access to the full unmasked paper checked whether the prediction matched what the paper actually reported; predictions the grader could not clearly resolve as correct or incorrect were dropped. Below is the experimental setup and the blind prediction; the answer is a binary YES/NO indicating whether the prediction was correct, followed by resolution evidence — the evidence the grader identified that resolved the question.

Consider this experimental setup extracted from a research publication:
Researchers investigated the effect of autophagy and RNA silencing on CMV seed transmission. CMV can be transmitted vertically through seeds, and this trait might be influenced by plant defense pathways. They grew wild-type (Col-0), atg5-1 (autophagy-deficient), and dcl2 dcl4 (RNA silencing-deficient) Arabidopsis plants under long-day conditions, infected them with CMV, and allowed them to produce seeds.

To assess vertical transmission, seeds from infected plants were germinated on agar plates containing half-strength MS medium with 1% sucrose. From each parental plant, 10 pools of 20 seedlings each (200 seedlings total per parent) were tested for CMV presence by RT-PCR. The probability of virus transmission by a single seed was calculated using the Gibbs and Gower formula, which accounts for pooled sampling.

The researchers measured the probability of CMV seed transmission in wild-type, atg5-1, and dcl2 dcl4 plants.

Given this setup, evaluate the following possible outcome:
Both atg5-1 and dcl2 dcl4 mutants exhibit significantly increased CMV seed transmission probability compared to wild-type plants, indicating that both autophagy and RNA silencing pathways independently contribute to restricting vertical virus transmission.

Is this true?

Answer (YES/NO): NO